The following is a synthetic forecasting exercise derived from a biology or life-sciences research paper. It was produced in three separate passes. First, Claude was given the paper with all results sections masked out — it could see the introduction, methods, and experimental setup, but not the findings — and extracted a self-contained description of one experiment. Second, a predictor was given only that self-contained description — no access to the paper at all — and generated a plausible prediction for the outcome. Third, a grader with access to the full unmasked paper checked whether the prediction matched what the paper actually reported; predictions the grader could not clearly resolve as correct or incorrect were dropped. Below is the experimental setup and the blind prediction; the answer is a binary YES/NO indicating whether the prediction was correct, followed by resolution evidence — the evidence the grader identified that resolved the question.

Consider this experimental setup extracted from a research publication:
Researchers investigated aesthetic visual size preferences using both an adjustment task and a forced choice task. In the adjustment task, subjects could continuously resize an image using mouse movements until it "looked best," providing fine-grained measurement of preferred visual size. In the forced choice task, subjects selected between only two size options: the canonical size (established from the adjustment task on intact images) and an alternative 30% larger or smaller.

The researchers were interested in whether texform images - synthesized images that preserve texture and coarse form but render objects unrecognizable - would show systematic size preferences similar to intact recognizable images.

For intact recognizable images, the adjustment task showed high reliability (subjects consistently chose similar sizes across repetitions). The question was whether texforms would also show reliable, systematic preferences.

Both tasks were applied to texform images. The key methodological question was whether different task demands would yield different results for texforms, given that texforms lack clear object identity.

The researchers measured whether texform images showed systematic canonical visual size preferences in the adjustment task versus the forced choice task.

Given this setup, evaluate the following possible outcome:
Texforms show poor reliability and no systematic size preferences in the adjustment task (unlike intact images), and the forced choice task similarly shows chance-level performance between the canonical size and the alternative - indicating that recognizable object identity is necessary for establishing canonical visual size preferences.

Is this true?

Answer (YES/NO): NO